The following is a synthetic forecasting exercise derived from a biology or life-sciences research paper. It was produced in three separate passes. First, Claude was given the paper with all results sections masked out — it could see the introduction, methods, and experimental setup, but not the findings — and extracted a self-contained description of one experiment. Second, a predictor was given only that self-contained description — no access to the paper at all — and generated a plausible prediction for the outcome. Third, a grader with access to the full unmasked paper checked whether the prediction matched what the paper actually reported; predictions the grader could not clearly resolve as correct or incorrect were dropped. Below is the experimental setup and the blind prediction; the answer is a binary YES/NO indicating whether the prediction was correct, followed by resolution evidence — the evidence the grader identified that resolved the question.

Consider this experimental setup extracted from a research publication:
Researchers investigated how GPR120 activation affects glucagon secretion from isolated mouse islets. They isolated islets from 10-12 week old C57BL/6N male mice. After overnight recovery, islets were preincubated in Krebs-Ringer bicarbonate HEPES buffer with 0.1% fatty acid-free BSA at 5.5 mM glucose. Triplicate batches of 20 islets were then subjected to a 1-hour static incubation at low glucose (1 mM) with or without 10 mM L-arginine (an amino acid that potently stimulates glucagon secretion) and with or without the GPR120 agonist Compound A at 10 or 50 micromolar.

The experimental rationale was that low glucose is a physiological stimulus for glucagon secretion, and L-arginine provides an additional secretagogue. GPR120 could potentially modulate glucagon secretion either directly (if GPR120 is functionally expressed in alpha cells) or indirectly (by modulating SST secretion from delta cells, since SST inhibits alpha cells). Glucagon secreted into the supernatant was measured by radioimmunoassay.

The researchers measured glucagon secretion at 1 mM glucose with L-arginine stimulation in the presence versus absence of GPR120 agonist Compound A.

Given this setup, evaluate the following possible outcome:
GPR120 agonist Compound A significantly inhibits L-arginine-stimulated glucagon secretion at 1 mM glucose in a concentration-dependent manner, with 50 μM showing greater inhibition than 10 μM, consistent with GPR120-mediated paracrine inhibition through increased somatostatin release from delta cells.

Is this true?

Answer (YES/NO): NO